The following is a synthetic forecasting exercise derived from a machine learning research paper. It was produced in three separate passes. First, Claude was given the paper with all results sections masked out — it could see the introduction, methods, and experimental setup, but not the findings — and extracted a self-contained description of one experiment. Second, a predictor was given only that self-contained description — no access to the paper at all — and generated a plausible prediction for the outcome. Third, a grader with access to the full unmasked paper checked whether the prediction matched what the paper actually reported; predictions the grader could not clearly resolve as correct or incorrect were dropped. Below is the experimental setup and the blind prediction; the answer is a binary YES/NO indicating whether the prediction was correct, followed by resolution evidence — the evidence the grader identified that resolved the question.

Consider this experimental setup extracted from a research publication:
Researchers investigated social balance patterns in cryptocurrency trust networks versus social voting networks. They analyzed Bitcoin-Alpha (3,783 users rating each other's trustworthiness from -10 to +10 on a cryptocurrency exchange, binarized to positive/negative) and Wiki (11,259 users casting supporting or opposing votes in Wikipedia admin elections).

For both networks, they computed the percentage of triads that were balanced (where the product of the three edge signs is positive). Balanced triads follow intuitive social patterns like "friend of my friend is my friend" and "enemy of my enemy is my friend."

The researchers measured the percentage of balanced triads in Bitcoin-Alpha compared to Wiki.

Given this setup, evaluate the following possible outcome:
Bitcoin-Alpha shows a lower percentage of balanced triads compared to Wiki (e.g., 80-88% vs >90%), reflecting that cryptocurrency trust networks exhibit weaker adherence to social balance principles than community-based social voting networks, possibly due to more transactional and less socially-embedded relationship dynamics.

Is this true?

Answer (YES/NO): NO